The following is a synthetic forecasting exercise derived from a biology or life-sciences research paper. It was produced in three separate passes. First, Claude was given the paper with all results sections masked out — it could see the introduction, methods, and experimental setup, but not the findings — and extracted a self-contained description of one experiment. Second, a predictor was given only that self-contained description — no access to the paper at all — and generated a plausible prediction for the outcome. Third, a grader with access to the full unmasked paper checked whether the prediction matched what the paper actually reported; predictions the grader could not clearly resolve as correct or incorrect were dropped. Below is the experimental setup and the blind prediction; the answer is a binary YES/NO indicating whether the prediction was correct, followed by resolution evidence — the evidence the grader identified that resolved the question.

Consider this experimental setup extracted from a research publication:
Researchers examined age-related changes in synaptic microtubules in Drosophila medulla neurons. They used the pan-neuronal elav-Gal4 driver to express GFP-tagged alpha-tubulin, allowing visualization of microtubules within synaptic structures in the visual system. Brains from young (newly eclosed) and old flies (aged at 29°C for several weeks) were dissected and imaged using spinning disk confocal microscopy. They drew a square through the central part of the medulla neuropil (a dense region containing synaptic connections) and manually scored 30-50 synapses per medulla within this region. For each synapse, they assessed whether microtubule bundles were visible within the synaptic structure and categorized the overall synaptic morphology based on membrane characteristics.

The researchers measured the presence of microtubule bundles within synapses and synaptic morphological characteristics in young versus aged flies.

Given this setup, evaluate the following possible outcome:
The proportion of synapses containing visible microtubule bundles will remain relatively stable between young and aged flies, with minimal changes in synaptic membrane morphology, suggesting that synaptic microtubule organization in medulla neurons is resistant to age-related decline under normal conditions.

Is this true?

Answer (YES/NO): NO